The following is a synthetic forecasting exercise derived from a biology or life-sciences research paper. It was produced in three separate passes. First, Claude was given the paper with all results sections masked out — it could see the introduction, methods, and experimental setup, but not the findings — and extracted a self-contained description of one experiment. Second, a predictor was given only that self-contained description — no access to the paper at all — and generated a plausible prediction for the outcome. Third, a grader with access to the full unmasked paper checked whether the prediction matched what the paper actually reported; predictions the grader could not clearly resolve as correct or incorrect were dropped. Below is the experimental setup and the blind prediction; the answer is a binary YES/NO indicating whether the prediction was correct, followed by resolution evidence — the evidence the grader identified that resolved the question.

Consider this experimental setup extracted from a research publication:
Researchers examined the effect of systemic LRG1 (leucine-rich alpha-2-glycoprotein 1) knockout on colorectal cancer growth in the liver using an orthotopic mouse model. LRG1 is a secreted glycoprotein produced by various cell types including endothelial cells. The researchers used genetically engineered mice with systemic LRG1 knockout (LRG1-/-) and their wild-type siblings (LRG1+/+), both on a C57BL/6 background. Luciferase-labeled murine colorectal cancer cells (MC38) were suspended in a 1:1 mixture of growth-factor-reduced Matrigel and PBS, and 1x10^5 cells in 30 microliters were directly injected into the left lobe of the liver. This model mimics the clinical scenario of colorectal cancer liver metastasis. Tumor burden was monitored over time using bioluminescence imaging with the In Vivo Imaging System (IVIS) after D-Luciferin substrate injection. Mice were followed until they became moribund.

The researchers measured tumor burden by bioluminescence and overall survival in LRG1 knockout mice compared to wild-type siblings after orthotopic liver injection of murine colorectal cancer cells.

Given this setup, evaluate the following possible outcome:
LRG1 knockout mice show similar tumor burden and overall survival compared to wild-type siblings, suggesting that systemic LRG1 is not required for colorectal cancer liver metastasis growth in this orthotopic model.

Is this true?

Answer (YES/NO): NO